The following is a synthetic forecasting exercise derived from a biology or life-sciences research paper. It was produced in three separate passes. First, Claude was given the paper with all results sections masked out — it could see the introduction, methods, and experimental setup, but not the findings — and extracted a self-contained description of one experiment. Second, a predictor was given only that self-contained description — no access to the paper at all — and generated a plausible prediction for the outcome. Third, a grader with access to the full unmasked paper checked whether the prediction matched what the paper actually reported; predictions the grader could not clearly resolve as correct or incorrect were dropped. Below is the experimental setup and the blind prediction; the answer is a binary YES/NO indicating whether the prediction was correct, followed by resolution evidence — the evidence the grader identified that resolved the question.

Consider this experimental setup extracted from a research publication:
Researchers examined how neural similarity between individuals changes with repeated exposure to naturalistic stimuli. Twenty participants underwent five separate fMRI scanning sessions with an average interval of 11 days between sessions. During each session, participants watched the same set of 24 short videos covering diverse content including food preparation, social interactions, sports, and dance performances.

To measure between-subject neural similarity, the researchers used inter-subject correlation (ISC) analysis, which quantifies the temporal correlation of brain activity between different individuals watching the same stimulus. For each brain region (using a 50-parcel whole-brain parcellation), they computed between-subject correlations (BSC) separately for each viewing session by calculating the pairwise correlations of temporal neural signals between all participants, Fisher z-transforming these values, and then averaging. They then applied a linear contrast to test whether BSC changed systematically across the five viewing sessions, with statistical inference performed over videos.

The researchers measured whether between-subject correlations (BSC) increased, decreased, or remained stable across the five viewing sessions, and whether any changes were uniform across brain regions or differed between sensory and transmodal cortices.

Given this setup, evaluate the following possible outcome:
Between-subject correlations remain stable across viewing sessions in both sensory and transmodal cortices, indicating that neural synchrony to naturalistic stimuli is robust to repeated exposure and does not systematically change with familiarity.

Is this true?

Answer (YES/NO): NO